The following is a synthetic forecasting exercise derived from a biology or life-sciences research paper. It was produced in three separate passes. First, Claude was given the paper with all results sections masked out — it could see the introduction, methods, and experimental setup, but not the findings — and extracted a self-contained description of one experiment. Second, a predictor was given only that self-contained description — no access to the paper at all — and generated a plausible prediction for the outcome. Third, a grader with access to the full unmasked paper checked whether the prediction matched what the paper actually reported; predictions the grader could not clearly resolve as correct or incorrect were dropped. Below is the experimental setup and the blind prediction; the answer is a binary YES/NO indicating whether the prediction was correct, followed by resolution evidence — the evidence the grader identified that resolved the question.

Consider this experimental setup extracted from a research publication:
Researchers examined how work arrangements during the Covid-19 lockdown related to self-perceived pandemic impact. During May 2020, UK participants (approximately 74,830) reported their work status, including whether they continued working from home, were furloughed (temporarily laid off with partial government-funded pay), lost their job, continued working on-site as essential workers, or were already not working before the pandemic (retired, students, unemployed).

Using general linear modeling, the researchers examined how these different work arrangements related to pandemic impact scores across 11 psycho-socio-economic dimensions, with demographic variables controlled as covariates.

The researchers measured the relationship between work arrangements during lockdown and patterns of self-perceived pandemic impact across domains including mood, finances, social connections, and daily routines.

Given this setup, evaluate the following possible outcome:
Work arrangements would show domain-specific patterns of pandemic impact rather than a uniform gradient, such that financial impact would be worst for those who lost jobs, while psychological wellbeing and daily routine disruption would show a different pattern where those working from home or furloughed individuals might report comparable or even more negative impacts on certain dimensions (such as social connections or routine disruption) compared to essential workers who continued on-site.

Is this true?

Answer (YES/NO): NO